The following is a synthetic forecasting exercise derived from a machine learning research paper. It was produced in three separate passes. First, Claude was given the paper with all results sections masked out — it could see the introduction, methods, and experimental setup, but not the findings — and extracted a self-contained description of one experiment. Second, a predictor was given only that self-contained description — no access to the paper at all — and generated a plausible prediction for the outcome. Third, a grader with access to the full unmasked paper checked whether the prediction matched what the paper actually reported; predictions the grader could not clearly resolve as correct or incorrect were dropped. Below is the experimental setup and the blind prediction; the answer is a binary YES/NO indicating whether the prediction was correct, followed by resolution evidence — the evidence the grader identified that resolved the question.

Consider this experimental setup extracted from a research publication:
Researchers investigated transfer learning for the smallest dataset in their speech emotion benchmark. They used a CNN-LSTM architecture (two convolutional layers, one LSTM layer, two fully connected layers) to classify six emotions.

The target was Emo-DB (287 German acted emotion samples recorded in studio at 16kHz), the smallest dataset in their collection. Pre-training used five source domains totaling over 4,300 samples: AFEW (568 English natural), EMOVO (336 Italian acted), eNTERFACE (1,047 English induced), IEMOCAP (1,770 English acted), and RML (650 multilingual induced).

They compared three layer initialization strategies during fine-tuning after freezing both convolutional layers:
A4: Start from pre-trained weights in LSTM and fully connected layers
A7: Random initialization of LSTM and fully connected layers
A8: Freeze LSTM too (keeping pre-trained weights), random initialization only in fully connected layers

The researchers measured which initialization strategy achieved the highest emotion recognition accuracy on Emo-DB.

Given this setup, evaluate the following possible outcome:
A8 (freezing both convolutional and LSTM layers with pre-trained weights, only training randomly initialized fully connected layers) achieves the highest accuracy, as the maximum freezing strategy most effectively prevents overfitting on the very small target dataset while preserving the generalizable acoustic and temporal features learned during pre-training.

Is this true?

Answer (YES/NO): YES